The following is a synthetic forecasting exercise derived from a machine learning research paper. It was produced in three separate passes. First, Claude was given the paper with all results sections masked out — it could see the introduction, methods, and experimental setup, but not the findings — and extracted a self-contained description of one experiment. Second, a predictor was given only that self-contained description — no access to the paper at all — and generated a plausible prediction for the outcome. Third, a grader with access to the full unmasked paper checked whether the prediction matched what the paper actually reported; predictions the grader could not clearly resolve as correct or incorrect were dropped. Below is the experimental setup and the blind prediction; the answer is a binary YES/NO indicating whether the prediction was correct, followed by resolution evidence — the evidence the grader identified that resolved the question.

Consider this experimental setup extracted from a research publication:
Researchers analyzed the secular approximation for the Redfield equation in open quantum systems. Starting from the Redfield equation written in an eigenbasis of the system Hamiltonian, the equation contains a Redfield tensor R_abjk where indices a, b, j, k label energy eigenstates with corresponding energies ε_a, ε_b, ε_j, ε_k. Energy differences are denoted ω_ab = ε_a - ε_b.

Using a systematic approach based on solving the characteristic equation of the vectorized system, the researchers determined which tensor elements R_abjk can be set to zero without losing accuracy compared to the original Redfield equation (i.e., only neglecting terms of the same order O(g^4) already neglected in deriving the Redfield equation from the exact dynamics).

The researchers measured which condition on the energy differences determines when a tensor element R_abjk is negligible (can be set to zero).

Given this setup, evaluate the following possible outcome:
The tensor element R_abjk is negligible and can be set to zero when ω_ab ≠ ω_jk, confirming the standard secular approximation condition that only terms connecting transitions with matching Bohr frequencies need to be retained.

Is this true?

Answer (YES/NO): YES